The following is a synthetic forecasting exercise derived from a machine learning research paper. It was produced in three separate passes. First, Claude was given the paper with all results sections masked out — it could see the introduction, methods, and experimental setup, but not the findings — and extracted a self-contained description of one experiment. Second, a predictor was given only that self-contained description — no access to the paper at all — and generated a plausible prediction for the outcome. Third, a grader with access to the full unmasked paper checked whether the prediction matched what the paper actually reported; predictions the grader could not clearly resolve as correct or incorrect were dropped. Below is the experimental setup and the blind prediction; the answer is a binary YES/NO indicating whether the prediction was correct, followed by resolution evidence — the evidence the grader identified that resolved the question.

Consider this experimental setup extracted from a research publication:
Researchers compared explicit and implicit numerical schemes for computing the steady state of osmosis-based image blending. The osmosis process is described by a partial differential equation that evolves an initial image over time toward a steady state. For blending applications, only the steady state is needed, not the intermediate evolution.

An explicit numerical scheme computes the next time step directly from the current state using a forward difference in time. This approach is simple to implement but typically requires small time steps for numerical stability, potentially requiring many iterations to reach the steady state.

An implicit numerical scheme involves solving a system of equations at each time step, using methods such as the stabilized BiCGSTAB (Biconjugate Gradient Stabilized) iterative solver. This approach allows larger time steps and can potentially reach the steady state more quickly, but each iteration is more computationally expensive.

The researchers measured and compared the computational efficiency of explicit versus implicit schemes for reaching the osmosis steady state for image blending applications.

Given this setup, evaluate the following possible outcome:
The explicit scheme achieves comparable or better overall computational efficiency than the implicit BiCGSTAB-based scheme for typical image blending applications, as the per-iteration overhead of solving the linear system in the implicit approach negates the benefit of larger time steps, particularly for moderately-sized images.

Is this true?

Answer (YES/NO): NO